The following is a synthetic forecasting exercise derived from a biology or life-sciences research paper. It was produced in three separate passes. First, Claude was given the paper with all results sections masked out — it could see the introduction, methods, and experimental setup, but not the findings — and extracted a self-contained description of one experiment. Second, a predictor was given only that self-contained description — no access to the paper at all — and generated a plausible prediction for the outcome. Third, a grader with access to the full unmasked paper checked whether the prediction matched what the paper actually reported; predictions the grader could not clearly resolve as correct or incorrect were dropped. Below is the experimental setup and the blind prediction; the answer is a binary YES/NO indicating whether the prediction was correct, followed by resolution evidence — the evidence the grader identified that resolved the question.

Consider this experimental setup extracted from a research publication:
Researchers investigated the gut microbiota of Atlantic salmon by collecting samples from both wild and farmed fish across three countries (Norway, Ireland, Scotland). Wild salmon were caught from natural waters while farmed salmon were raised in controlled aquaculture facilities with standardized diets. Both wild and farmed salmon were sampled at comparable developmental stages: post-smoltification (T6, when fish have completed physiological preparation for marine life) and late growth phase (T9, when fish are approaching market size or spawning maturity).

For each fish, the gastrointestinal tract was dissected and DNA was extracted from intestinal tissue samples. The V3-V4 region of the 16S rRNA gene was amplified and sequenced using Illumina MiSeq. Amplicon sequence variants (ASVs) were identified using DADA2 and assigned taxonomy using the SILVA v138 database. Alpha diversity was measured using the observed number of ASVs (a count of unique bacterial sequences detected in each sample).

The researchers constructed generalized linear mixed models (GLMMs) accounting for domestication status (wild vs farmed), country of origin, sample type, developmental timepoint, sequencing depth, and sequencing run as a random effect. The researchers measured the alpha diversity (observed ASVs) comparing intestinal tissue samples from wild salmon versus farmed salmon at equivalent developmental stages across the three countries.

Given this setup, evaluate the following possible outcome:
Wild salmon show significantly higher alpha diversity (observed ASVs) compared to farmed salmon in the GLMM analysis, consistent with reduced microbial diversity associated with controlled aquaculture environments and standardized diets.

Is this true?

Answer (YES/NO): YES